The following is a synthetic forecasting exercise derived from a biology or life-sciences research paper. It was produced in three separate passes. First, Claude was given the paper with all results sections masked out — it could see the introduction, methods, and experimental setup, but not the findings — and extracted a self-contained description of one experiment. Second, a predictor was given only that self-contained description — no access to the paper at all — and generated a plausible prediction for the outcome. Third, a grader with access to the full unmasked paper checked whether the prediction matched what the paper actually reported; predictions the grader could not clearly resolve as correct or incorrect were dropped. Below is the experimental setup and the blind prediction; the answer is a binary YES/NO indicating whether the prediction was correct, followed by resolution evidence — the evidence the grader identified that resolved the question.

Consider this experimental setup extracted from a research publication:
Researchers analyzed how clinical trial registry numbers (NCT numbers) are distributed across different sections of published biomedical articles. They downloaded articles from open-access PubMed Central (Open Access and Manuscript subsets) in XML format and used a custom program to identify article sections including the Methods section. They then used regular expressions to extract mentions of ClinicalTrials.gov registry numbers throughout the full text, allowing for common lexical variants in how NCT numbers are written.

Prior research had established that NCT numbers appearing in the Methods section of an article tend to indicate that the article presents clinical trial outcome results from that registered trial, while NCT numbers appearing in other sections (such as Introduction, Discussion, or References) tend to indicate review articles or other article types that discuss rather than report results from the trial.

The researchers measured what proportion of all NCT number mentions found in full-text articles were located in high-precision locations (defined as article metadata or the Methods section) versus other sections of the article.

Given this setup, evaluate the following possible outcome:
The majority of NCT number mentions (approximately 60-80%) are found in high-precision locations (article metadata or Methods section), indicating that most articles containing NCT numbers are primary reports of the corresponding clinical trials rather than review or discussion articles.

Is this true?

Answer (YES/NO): NO